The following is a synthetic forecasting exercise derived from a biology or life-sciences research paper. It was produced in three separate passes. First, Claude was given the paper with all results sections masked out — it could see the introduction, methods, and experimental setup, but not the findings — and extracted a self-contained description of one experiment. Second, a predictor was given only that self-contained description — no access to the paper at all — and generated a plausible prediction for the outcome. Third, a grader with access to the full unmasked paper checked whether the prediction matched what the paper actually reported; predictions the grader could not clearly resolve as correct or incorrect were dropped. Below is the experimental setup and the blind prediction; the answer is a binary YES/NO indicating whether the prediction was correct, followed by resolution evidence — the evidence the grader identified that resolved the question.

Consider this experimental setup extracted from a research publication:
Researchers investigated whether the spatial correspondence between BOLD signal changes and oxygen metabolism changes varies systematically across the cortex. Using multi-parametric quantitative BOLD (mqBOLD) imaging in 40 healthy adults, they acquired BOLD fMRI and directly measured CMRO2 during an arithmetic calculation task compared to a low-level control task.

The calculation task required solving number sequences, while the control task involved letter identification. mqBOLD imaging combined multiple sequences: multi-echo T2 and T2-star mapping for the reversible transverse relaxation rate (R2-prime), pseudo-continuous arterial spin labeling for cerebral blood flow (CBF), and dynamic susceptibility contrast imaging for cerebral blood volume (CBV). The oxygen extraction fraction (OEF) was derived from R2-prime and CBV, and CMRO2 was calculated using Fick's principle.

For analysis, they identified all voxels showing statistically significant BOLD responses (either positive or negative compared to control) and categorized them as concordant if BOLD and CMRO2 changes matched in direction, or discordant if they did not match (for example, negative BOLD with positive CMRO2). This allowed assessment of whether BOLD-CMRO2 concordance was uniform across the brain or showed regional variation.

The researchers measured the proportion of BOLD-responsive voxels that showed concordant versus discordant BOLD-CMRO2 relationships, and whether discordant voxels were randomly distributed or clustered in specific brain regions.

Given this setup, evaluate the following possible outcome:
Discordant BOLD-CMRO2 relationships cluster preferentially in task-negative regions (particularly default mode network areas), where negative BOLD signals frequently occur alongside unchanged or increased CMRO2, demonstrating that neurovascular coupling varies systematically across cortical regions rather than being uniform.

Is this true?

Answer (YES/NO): NO